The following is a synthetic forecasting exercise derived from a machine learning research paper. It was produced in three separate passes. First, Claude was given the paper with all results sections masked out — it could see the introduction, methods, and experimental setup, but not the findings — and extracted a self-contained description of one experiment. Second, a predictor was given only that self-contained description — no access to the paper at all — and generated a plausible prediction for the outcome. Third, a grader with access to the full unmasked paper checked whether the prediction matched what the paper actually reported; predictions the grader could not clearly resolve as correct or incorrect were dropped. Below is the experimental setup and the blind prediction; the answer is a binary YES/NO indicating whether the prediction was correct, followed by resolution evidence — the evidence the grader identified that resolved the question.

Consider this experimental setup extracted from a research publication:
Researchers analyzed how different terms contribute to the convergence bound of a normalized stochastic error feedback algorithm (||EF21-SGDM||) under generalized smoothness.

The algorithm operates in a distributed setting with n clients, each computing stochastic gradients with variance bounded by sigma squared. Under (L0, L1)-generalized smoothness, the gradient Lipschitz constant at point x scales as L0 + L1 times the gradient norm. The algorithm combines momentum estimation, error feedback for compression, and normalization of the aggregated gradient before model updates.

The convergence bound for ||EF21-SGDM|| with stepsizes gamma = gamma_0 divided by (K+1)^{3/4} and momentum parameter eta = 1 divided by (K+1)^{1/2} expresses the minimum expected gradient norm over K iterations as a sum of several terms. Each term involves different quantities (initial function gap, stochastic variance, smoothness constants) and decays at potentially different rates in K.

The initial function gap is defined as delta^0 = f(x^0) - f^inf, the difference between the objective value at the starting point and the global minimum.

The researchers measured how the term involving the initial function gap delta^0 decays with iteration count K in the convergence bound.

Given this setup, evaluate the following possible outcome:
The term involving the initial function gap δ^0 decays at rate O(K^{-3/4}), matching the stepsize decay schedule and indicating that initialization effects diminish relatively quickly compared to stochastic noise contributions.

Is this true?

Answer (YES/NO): NO